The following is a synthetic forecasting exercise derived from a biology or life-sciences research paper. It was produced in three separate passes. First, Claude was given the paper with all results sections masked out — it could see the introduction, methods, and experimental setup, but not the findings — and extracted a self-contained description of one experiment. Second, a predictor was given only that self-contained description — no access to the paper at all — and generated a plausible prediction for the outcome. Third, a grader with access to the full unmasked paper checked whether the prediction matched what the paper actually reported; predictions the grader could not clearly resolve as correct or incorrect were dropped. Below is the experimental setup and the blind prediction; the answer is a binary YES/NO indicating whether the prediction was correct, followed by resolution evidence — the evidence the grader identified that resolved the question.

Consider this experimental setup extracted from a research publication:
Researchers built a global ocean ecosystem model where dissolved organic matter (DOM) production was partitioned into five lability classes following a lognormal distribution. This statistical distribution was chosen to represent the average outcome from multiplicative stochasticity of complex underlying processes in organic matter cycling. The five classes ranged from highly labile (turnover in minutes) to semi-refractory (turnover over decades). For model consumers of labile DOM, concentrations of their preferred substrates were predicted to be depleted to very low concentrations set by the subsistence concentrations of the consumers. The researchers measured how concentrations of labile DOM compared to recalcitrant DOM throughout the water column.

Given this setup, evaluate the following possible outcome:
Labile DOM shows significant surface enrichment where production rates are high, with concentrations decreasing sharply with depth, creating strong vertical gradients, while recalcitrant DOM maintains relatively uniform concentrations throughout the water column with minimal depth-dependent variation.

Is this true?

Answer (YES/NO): NO